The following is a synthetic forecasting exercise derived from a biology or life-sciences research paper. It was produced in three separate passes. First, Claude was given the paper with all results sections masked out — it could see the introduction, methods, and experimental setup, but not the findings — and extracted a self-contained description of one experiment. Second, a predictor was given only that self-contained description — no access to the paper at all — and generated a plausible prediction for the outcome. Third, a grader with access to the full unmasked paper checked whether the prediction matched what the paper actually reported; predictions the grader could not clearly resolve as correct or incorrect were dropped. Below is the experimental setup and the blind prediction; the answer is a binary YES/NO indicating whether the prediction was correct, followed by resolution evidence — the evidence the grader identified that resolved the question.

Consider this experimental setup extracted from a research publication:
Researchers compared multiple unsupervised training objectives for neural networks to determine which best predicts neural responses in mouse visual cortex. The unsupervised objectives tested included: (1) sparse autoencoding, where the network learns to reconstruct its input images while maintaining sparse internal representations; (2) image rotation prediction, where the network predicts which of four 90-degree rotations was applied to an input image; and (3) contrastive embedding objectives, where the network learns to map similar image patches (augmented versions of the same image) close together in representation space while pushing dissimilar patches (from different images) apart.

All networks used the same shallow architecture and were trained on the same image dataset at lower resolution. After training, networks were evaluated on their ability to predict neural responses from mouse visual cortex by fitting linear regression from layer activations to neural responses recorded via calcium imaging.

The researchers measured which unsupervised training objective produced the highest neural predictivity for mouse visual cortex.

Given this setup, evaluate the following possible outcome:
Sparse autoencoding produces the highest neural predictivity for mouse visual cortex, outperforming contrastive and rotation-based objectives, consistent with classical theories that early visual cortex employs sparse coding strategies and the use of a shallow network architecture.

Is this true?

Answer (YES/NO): NO